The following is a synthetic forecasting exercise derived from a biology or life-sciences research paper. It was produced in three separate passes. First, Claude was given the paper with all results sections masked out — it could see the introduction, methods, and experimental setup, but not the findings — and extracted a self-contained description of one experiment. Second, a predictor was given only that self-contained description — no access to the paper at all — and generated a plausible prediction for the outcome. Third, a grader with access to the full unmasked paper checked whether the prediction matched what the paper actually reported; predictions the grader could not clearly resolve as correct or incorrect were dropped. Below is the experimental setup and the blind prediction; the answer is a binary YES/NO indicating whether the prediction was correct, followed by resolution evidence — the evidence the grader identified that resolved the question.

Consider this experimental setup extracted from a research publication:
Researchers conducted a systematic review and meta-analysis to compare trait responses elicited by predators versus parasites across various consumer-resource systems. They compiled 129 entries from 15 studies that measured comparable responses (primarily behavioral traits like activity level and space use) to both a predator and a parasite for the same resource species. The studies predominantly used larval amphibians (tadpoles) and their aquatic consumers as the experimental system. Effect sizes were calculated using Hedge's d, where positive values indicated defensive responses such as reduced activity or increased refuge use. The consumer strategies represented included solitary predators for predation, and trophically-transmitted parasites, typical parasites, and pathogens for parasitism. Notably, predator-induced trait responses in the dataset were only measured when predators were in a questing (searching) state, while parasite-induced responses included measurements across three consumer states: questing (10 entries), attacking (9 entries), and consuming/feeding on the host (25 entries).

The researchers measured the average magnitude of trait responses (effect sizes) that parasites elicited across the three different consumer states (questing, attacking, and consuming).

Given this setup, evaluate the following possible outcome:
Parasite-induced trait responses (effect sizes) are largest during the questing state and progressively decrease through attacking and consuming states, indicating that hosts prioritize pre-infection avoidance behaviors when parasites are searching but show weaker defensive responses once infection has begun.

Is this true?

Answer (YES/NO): NO